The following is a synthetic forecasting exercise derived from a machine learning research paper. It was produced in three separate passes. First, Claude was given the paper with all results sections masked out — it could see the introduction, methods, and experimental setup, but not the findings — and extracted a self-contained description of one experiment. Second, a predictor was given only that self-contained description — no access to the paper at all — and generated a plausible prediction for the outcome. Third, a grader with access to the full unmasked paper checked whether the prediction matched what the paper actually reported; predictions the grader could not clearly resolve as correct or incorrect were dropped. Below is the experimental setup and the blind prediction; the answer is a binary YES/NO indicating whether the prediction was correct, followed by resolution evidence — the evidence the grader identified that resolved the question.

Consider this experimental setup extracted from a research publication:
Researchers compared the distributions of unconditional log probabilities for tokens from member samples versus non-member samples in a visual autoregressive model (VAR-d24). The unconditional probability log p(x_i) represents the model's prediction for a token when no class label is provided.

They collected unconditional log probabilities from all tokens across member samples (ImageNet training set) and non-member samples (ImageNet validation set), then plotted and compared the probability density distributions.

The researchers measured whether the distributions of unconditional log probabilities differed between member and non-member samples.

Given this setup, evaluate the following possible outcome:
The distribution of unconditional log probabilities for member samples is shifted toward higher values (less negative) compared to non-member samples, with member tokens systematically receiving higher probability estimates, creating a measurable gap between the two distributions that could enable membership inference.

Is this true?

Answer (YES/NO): NO